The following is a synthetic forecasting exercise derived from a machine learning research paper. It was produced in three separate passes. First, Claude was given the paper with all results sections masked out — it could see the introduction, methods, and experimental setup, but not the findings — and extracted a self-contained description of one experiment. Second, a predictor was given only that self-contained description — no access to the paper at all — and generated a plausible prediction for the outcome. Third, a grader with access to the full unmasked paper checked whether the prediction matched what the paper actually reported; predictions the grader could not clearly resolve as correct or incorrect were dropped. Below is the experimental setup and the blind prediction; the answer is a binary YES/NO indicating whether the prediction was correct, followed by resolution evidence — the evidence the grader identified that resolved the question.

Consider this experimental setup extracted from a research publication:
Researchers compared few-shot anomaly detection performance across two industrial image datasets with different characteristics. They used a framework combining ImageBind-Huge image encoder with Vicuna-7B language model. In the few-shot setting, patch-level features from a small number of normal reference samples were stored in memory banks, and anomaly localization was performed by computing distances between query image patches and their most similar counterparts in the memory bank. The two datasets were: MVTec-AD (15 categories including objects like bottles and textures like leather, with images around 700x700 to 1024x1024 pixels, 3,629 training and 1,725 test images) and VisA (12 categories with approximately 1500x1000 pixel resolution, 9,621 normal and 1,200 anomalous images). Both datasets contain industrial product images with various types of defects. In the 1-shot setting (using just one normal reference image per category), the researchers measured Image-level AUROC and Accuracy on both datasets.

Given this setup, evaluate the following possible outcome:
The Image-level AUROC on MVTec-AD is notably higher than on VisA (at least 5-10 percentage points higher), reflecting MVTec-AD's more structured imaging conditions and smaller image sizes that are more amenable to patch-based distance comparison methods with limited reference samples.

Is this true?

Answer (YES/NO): YES